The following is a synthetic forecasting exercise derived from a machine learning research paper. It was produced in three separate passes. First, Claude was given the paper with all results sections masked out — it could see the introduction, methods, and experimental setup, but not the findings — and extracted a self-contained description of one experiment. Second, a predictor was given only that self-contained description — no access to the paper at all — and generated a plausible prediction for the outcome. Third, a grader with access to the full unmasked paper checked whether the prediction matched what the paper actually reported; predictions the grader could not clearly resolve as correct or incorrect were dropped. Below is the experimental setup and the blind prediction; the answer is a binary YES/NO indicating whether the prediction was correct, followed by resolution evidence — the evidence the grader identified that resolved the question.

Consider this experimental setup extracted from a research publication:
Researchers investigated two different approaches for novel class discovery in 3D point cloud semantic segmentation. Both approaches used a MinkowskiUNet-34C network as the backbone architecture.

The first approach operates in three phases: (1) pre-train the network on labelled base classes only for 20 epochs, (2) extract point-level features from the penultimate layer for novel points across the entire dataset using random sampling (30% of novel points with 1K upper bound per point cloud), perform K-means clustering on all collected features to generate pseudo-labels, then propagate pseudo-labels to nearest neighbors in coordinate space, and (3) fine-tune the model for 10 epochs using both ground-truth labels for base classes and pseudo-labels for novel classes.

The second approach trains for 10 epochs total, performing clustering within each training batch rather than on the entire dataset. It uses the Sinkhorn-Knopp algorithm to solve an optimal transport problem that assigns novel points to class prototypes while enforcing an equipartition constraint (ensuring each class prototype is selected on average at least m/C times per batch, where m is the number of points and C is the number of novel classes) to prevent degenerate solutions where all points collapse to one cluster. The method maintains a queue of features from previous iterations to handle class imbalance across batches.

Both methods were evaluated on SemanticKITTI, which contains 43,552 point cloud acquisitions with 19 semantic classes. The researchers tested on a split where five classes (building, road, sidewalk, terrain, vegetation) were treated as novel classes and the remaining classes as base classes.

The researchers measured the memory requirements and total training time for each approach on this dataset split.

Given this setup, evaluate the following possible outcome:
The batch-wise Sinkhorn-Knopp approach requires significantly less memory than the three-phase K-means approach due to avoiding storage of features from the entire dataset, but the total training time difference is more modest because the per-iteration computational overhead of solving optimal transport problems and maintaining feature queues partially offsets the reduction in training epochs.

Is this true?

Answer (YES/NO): NO